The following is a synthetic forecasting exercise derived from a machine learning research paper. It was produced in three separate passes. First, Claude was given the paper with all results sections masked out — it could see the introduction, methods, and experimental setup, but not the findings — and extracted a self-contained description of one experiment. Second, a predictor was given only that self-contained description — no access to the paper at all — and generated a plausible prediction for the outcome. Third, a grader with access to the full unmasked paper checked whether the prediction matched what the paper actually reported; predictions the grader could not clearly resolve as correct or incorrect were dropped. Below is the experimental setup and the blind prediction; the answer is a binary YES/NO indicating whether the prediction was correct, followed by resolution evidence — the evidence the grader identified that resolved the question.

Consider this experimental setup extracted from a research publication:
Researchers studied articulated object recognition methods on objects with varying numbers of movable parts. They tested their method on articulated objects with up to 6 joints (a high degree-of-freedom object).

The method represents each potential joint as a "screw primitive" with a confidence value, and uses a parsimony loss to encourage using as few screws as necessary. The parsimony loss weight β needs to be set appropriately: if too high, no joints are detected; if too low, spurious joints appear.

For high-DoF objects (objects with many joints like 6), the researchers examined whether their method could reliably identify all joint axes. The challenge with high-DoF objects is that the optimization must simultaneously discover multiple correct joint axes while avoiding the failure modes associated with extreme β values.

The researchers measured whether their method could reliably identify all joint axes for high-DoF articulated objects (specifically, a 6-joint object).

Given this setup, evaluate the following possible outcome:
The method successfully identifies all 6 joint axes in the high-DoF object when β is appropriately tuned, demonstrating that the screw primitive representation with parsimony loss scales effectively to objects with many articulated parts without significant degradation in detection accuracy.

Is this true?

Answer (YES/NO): NO